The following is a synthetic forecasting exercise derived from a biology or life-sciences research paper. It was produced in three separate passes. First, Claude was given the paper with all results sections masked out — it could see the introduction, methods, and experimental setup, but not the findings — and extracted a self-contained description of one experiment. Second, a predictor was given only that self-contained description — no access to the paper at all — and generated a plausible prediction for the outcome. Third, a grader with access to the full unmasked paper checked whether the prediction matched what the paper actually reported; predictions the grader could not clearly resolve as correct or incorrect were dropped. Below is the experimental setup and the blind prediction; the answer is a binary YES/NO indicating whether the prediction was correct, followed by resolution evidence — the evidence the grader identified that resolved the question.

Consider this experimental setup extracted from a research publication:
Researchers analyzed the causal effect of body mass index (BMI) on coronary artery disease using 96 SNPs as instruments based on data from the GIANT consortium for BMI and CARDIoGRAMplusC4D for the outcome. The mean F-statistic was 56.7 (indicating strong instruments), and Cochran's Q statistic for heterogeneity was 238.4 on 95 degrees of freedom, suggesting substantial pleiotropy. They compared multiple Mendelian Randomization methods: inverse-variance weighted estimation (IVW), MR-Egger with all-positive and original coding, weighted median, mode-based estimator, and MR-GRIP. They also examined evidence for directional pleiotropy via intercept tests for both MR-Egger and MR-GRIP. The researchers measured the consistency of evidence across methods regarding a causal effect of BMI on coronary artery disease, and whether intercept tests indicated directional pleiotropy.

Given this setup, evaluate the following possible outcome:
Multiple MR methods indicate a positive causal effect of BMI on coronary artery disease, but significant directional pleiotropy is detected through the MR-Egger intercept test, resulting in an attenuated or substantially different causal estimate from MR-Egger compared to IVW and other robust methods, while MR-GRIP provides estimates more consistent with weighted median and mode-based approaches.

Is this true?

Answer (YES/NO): NO